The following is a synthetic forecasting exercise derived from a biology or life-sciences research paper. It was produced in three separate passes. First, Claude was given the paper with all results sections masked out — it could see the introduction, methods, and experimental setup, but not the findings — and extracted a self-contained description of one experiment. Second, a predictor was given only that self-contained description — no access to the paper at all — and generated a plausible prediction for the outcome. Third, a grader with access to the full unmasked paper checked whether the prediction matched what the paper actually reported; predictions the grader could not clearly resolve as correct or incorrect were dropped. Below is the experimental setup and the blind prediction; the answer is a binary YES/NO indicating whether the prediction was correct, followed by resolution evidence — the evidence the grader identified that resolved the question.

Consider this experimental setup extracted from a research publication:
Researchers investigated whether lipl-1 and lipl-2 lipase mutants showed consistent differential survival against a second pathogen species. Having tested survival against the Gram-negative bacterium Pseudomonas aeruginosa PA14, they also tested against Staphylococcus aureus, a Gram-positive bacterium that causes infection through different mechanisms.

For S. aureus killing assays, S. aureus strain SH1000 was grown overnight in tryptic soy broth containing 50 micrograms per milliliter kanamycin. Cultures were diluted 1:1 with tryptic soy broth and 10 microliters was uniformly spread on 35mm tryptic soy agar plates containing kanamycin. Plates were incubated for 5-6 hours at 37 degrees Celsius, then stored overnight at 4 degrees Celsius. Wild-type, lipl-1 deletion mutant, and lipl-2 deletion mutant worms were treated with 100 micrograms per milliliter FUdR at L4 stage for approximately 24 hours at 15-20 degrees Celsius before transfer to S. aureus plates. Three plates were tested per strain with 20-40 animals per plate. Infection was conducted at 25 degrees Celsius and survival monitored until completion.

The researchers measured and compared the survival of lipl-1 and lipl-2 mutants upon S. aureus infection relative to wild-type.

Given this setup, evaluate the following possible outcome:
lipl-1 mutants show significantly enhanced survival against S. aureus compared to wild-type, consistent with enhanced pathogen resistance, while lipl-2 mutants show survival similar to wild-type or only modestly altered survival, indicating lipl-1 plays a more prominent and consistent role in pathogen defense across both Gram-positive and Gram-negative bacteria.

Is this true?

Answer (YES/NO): NO